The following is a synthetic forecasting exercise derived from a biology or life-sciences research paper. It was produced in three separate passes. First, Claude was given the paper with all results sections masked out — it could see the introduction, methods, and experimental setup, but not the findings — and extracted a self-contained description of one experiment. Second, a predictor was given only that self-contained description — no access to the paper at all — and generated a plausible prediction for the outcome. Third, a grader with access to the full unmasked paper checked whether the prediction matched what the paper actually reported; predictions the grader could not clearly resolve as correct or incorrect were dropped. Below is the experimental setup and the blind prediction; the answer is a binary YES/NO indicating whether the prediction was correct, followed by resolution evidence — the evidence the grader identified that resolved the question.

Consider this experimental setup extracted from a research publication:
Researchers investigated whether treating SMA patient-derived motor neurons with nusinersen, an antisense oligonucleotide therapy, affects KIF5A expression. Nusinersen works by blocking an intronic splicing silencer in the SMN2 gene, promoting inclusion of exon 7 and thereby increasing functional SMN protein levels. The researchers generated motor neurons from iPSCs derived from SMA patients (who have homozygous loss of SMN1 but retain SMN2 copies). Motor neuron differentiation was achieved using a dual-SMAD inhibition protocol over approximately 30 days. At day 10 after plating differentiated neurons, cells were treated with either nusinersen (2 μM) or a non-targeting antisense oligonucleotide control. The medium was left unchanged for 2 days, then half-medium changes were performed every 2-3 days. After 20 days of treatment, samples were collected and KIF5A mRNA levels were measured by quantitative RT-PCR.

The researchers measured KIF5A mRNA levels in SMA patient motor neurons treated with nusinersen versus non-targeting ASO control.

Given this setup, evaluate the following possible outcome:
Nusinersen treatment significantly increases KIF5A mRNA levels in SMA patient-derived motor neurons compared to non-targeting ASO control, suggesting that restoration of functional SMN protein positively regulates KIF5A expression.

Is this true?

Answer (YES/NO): NO